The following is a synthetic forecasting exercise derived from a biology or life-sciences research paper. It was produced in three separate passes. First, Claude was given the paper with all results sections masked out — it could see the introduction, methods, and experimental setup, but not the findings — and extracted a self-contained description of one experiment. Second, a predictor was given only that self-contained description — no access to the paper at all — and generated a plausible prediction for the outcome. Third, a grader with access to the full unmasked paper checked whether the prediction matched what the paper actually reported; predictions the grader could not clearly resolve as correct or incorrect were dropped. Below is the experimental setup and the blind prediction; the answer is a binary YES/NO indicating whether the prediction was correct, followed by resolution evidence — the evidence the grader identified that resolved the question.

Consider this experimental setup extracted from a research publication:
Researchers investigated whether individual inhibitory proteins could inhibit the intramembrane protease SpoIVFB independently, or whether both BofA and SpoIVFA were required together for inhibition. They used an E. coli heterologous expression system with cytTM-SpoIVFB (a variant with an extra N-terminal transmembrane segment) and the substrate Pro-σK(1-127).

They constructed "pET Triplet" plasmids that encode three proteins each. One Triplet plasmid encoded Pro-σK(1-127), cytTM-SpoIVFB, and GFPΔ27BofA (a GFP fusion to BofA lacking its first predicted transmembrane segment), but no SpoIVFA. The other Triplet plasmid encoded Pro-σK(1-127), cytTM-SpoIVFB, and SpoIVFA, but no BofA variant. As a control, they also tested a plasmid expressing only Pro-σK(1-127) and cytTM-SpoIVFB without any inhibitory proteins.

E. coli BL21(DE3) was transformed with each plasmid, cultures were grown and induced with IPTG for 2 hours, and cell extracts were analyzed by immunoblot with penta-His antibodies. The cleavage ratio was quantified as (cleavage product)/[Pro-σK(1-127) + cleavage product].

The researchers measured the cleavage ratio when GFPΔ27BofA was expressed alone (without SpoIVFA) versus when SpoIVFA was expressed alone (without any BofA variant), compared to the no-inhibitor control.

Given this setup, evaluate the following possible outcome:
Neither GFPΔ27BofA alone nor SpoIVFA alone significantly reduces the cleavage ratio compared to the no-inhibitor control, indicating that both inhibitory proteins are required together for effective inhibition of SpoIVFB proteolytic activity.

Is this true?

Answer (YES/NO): YES